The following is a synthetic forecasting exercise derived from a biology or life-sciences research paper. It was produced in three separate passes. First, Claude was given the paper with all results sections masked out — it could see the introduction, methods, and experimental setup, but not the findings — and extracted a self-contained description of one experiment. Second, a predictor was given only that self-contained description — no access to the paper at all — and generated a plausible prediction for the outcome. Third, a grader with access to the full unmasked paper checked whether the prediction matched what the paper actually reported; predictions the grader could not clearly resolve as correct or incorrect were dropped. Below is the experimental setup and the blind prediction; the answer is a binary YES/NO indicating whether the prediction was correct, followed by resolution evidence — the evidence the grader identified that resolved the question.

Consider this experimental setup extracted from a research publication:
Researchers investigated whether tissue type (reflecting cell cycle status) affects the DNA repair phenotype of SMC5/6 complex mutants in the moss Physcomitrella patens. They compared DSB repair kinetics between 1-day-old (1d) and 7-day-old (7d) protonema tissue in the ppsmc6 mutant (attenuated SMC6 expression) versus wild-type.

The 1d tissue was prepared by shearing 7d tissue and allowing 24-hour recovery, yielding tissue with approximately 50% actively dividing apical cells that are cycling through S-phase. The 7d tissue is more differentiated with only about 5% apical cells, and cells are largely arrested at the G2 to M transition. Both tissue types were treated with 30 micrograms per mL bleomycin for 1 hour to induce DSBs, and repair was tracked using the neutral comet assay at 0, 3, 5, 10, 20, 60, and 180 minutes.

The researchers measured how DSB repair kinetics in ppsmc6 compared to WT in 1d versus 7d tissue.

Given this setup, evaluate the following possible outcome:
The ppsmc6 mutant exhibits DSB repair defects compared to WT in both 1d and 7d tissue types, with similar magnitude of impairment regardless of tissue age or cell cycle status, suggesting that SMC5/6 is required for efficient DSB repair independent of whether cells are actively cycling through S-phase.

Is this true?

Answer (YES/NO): YES